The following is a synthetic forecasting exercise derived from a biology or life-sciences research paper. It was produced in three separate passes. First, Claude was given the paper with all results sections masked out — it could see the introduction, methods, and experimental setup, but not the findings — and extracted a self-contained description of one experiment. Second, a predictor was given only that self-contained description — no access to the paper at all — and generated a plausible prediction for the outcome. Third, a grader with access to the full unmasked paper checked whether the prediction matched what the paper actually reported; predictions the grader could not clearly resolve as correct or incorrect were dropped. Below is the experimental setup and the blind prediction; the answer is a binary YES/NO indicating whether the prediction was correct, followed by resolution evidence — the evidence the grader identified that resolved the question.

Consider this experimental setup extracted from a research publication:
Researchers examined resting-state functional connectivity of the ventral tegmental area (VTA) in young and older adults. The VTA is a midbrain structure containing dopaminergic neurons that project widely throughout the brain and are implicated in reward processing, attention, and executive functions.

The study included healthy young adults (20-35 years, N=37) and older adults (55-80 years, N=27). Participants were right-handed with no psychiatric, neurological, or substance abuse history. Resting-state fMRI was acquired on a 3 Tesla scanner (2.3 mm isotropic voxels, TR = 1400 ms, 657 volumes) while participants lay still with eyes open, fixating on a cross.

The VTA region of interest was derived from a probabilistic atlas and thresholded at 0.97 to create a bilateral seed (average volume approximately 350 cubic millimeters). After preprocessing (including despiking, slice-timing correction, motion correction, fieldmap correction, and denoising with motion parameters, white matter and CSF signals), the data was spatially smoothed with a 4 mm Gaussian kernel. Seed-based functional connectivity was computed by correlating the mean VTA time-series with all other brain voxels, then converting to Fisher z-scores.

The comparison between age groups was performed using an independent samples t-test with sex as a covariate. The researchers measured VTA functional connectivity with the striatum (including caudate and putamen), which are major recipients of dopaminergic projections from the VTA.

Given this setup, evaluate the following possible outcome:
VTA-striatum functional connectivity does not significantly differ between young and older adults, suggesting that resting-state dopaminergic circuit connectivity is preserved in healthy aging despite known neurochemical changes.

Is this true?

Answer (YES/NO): NO